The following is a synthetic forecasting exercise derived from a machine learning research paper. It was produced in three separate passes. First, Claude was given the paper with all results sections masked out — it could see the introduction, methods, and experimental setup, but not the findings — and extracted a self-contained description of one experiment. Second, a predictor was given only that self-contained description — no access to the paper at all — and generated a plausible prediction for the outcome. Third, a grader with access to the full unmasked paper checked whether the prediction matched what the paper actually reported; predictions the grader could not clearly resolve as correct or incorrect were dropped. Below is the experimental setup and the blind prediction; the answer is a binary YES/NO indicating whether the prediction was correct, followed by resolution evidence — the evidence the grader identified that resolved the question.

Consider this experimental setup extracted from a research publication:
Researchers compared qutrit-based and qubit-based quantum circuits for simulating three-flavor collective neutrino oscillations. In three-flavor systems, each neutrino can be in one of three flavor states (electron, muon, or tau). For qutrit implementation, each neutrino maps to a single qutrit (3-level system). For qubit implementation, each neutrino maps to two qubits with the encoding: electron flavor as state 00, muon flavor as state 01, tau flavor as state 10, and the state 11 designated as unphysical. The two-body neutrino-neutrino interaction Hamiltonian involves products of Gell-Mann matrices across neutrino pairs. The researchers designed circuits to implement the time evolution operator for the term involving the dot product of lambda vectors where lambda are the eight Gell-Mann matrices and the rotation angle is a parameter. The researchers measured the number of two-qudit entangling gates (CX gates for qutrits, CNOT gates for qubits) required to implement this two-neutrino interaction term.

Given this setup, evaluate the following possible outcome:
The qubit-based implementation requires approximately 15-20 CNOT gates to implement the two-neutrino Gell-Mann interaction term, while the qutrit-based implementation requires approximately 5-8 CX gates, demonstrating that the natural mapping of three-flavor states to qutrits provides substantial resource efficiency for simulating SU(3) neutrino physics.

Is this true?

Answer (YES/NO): NO